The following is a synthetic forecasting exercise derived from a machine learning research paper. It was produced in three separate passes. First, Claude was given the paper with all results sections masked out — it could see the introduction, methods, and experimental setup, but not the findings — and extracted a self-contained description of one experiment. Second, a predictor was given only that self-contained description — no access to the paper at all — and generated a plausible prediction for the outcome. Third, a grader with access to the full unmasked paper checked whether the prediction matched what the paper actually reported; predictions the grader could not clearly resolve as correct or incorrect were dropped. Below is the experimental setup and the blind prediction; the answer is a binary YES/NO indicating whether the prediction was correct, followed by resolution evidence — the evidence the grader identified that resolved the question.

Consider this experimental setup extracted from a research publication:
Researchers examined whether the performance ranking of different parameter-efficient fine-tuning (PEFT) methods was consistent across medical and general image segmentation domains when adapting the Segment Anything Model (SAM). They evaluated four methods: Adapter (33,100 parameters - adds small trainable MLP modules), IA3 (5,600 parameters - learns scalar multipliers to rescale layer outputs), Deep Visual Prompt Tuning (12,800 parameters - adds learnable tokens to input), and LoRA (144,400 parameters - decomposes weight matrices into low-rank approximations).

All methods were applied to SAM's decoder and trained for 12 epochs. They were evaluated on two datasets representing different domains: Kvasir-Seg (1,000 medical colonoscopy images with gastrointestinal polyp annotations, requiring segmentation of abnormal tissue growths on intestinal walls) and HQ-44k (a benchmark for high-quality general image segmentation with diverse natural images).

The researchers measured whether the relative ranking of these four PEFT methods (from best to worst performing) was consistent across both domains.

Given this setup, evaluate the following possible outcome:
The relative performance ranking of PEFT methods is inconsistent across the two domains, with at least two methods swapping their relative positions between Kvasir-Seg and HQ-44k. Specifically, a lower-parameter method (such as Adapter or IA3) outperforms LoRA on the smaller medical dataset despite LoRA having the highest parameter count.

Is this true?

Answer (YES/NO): NO